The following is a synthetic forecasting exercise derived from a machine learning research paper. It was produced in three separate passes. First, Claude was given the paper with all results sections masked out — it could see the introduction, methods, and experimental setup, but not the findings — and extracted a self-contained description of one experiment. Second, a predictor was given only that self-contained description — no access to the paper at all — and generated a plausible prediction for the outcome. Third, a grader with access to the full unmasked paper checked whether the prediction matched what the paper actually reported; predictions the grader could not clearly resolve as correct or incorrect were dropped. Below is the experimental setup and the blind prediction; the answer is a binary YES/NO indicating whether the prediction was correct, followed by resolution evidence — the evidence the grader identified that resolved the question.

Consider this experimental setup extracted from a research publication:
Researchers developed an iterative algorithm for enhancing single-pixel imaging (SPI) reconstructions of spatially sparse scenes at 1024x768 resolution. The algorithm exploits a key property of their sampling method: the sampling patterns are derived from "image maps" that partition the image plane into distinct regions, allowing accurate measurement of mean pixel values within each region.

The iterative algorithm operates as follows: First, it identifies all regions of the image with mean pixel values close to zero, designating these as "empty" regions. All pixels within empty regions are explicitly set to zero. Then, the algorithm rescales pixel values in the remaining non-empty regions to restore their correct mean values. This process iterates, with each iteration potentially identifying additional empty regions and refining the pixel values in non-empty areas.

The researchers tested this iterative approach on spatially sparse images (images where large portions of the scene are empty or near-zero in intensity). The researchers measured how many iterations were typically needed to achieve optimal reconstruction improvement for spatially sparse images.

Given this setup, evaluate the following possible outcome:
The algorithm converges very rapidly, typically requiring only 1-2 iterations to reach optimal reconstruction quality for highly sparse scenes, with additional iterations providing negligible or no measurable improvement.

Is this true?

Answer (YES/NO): NO